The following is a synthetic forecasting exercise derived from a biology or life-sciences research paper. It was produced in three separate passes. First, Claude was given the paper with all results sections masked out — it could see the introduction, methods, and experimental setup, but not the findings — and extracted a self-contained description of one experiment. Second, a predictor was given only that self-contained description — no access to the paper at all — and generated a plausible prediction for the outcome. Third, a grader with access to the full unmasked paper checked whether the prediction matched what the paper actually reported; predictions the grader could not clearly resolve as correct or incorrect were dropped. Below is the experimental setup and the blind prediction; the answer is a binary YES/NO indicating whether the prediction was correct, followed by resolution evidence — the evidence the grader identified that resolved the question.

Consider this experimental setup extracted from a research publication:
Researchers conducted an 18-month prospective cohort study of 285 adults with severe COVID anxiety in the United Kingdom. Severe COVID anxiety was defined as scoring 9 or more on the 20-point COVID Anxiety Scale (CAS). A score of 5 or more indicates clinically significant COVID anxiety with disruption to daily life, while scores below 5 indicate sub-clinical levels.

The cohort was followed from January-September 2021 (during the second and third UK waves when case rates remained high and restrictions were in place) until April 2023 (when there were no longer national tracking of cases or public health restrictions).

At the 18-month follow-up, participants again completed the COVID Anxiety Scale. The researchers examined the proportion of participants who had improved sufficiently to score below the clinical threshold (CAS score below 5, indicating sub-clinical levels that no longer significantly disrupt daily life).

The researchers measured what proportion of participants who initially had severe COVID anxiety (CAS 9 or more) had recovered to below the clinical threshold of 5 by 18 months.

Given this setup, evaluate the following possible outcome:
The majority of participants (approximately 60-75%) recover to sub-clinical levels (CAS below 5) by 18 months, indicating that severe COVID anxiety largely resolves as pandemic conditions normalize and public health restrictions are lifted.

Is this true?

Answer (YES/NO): YES